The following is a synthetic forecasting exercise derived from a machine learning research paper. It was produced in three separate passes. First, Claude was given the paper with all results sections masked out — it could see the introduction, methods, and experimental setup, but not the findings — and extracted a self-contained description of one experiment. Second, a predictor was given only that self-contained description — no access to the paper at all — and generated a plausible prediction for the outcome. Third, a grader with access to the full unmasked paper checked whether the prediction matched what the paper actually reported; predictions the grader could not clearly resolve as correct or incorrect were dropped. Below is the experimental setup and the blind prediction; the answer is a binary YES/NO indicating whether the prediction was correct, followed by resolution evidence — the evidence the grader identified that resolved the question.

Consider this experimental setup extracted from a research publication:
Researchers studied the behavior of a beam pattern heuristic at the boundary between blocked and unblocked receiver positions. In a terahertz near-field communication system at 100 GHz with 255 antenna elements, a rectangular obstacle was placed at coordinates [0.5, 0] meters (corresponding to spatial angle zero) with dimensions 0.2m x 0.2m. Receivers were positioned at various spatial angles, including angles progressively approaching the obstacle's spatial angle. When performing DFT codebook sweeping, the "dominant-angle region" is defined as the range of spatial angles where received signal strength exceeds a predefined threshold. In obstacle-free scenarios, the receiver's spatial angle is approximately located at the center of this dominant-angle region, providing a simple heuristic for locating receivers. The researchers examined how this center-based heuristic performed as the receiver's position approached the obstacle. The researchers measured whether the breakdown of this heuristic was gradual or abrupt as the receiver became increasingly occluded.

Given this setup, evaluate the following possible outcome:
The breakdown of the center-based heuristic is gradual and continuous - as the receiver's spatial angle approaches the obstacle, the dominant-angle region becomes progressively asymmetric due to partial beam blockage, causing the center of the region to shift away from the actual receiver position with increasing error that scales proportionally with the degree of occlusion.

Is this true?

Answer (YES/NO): YES